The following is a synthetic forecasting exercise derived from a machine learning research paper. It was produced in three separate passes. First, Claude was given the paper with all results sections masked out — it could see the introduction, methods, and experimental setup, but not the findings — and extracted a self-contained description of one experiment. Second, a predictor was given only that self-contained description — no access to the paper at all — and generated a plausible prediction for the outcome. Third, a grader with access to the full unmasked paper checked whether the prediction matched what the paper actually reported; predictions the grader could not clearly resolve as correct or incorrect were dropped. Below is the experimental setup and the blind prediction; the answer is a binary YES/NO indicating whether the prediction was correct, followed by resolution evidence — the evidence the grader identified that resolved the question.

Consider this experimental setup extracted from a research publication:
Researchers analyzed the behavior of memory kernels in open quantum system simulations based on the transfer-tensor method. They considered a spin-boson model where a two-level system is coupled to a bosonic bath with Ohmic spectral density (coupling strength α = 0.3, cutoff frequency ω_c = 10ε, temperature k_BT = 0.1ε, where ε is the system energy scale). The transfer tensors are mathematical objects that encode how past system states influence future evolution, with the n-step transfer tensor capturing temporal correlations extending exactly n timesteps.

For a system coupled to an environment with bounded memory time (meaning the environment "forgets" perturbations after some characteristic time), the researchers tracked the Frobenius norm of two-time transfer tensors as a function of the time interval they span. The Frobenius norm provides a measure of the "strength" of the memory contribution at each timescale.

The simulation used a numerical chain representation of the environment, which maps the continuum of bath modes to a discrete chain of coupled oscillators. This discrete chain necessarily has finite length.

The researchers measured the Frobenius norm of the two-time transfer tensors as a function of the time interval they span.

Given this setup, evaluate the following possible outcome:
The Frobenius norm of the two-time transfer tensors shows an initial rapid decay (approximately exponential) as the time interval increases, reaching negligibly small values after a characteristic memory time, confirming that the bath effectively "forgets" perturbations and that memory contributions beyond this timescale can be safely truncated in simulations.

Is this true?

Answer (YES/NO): NO